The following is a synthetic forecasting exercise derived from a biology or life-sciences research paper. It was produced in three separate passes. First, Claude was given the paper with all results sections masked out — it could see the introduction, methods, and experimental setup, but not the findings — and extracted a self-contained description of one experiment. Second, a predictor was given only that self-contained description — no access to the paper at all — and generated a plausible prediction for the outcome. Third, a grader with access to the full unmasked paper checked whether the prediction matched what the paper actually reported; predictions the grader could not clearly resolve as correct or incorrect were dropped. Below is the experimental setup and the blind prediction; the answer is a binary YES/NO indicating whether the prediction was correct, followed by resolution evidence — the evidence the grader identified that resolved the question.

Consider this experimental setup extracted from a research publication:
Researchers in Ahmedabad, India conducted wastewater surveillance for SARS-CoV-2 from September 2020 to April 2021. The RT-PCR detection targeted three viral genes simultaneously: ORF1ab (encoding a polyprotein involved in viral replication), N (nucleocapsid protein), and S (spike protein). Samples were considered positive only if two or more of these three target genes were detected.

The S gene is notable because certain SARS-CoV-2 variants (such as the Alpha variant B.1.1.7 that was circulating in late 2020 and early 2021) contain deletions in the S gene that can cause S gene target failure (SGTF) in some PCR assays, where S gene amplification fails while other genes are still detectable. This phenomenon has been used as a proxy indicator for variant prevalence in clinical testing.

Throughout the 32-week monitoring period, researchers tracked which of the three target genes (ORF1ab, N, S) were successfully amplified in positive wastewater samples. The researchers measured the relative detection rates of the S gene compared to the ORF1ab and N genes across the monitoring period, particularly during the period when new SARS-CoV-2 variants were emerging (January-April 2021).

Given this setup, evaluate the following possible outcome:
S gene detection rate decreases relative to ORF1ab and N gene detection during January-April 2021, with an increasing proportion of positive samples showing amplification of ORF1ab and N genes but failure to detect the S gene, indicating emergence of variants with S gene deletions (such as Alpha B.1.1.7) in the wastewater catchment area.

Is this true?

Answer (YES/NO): NO